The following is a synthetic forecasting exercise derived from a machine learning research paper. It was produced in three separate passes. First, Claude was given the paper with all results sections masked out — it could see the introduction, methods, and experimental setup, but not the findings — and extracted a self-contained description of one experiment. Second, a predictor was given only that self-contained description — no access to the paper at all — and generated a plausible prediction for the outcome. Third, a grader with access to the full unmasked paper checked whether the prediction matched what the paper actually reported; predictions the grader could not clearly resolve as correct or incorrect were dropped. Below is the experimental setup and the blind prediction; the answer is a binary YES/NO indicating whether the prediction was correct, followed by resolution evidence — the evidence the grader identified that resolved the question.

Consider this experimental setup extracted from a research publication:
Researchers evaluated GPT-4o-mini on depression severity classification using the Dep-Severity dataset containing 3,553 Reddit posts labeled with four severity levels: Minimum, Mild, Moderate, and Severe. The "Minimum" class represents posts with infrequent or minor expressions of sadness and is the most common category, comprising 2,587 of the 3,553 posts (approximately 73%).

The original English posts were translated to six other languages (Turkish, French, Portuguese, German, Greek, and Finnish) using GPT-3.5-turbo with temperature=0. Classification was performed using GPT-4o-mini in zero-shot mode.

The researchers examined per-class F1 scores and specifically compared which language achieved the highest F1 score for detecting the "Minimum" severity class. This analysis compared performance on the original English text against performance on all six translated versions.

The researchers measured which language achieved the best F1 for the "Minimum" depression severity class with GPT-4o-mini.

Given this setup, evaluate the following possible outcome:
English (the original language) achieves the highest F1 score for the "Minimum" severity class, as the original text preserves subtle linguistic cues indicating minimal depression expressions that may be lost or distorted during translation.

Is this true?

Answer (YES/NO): NO